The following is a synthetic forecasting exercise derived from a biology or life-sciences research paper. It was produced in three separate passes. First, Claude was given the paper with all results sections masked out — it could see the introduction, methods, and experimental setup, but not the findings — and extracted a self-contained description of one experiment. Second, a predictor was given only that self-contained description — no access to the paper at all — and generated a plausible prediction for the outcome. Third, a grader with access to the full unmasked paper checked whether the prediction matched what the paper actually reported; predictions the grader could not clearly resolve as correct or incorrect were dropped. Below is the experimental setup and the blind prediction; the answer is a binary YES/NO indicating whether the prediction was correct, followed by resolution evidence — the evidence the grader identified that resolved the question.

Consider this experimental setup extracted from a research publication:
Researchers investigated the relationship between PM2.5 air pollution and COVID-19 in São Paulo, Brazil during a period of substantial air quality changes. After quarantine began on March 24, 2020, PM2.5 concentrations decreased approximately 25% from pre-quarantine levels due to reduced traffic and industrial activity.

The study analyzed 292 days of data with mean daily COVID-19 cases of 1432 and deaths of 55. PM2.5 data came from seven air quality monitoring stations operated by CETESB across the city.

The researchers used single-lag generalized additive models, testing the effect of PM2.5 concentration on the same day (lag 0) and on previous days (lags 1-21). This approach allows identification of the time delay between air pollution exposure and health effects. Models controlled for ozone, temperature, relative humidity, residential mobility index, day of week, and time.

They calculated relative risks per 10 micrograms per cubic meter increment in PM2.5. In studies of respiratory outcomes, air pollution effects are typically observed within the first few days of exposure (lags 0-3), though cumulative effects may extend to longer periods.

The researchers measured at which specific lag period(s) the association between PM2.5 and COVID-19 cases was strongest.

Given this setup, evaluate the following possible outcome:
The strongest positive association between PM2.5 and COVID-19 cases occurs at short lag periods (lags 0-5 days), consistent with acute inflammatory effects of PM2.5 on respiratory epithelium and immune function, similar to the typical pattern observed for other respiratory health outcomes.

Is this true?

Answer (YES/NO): NO